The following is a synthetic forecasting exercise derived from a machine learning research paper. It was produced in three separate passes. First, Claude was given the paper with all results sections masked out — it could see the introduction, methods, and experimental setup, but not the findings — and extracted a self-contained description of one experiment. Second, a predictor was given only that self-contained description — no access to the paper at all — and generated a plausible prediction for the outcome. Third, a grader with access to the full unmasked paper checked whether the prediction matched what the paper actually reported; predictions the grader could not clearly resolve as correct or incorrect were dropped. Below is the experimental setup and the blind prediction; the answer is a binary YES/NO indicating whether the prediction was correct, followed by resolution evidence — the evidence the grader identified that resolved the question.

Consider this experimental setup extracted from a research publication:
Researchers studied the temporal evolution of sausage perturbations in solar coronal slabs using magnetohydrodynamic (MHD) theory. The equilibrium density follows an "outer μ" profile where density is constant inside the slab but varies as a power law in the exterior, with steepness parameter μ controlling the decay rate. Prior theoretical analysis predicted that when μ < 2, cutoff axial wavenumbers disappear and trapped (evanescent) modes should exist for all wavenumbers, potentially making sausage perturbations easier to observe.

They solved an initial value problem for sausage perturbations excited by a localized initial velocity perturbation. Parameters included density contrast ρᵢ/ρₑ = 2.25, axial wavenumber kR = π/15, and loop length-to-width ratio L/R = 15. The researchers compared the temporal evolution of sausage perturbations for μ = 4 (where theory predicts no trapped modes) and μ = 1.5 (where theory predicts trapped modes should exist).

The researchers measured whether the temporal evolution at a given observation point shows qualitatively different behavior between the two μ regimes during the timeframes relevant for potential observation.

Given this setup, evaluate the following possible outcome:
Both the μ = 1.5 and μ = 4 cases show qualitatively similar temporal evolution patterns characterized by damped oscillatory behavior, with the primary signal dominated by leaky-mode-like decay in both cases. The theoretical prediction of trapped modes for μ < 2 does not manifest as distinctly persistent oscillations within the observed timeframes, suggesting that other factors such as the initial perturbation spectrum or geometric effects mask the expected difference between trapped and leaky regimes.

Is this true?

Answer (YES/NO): YES